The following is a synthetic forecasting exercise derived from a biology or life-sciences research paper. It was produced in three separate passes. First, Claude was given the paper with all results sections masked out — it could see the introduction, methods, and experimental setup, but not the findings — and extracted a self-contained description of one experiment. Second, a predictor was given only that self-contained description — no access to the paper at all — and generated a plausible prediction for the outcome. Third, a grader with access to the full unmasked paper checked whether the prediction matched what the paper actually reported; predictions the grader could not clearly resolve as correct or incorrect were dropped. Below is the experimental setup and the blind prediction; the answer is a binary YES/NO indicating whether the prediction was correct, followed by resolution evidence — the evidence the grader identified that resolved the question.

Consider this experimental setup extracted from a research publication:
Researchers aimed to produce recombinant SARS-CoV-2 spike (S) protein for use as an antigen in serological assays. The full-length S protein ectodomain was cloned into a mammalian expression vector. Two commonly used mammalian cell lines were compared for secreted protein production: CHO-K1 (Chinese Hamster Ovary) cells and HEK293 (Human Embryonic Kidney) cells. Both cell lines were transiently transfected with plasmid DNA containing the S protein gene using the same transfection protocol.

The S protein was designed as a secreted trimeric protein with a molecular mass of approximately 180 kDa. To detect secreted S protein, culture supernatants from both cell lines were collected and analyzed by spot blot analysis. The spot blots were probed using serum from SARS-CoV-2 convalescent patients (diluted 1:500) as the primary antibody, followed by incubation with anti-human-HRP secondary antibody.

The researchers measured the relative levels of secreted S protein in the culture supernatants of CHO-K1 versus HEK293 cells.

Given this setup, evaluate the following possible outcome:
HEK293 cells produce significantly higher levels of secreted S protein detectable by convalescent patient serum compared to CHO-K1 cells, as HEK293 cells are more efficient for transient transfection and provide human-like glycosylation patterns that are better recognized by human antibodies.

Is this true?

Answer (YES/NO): YES